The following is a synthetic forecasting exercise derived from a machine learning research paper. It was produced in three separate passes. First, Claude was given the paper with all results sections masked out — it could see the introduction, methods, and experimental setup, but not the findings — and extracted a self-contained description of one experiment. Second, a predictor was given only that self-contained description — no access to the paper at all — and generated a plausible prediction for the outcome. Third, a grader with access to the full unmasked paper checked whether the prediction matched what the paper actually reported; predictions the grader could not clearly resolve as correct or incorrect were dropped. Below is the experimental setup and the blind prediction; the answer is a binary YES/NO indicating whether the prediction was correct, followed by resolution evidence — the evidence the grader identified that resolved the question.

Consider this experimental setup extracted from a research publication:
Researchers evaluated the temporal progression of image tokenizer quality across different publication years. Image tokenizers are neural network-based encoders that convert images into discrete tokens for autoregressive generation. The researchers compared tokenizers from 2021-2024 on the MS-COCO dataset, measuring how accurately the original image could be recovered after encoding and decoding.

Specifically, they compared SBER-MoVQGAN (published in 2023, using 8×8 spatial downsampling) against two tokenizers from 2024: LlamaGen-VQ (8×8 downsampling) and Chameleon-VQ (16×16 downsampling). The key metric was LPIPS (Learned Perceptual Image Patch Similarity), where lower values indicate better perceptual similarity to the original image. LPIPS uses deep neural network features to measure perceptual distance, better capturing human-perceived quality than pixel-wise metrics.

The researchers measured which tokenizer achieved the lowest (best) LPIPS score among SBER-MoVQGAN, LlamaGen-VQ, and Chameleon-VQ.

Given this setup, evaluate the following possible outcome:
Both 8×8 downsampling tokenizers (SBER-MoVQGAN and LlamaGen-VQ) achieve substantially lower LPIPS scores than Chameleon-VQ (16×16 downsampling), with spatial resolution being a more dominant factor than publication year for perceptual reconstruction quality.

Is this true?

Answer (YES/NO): YES